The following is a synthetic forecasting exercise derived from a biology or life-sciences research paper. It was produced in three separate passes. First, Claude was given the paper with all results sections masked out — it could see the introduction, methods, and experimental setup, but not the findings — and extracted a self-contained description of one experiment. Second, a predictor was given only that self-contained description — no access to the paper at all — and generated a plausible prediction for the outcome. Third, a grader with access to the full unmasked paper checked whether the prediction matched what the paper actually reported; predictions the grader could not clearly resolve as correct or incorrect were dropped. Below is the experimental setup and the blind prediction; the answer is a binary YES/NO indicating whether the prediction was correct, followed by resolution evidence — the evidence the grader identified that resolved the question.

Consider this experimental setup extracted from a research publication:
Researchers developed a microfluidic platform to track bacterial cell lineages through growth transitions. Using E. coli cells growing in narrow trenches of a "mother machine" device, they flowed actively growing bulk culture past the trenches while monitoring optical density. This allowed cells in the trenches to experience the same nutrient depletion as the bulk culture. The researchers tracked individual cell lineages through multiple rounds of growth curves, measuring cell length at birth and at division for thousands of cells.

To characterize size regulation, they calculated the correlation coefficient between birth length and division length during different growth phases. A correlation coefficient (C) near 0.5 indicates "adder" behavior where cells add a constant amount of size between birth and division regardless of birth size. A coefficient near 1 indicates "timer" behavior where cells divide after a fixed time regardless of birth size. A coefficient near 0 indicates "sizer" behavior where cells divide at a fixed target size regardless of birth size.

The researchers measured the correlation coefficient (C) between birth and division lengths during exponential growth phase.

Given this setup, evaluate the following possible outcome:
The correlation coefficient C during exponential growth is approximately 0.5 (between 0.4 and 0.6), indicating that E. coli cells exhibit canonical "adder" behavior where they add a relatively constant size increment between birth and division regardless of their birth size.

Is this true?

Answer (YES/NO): YES